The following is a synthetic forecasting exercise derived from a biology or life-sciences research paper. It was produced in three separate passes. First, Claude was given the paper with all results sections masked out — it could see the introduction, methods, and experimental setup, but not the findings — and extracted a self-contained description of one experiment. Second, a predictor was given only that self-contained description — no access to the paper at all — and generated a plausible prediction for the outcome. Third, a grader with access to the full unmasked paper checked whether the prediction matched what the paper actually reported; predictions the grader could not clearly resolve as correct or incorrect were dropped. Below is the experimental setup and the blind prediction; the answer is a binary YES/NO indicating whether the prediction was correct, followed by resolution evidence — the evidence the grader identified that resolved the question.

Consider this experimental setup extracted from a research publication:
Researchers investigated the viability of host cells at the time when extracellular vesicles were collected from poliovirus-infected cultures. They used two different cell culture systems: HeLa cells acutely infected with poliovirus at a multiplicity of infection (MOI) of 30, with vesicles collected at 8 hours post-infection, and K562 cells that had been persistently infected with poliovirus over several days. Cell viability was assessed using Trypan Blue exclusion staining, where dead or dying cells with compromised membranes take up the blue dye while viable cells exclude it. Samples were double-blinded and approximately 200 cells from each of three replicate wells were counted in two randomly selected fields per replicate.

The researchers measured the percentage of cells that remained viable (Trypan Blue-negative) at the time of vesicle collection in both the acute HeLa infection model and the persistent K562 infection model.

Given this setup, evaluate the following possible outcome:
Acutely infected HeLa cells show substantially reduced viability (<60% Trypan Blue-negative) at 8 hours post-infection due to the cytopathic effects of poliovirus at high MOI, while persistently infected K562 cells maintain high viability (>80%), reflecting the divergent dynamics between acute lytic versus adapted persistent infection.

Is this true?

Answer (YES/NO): NO